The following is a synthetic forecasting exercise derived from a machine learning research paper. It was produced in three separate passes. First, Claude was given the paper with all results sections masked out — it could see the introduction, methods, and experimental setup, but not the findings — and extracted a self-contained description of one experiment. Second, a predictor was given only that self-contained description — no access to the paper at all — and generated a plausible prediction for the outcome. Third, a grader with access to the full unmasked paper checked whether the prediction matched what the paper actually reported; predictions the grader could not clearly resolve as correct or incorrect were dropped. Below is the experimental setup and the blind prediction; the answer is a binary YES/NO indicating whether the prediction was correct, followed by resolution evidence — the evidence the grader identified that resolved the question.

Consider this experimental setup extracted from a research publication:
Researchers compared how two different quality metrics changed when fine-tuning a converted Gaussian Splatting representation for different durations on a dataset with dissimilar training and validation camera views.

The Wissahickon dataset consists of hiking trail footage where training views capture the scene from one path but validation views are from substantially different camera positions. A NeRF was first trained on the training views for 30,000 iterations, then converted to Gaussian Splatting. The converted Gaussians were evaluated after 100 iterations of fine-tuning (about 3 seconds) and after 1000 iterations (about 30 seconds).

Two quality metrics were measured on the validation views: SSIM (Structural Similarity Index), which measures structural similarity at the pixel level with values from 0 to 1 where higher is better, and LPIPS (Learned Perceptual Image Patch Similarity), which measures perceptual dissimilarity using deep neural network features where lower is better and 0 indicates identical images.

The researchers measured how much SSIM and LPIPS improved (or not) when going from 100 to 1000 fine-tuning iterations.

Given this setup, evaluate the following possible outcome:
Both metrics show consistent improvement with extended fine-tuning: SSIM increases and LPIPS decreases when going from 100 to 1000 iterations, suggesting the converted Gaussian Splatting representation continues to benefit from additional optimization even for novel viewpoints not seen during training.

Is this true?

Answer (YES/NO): YES